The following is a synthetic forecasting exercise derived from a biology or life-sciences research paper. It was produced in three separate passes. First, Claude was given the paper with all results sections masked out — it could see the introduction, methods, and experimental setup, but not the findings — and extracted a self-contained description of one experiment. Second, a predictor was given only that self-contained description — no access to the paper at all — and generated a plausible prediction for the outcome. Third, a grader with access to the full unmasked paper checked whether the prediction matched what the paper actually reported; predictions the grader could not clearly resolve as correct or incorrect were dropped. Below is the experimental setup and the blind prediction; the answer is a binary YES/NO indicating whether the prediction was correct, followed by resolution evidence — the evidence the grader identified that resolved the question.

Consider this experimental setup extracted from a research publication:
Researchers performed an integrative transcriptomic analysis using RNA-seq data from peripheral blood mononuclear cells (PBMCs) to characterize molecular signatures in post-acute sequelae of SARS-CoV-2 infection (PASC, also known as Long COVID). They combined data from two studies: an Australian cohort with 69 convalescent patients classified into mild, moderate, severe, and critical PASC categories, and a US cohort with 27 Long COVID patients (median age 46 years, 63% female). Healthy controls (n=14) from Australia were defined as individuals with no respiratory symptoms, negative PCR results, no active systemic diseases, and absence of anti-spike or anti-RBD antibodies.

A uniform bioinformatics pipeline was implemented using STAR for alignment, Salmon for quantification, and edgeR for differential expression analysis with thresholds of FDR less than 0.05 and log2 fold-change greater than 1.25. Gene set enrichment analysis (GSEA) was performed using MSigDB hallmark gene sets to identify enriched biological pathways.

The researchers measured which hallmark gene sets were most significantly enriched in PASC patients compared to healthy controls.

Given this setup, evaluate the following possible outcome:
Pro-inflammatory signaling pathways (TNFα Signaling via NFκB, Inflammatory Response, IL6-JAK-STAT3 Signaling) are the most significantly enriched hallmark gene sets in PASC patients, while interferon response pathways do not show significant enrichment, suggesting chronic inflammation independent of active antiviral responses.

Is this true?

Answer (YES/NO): NO